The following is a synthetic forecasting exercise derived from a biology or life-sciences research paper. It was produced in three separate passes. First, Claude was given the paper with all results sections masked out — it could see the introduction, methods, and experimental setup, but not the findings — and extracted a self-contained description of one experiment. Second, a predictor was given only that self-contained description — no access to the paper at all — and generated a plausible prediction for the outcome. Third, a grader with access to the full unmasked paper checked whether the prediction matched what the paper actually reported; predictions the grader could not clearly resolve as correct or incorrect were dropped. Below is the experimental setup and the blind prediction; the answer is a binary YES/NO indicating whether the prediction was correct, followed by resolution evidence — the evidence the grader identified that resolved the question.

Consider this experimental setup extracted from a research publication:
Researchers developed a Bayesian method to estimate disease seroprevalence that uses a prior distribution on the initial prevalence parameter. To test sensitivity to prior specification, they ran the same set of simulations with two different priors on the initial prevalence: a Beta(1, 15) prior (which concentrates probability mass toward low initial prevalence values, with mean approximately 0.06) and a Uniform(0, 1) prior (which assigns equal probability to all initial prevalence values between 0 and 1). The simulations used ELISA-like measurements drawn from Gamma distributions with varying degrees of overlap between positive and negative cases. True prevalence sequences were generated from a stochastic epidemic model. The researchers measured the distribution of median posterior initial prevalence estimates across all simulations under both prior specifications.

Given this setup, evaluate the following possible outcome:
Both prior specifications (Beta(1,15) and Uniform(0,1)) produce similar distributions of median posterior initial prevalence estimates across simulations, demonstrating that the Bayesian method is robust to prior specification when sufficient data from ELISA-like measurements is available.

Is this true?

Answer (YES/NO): YES